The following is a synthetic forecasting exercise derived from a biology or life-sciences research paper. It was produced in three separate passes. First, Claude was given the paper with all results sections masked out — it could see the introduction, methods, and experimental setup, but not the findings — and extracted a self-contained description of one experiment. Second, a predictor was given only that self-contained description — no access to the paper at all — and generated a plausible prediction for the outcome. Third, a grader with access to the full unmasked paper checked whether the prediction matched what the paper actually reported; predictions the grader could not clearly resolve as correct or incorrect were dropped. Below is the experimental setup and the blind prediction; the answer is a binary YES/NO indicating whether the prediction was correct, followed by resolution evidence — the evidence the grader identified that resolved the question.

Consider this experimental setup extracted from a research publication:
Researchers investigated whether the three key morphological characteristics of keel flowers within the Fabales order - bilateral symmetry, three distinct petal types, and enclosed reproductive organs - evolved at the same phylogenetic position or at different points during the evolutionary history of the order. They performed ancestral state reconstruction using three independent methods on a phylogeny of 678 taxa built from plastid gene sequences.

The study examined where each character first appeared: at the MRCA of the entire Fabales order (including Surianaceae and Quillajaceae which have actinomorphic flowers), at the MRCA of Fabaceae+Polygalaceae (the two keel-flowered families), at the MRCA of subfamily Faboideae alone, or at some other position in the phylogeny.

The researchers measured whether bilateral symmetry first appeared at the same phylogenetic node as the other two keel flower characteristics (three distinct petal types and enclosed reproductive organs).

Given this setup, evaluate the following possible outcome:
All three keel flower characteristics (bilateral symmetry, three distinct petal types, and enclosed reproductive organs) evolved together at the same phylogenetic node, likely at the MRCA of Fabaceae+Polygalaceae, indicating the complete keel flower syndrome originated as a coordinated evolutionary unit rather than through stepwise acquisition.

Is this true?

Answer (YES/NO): NO